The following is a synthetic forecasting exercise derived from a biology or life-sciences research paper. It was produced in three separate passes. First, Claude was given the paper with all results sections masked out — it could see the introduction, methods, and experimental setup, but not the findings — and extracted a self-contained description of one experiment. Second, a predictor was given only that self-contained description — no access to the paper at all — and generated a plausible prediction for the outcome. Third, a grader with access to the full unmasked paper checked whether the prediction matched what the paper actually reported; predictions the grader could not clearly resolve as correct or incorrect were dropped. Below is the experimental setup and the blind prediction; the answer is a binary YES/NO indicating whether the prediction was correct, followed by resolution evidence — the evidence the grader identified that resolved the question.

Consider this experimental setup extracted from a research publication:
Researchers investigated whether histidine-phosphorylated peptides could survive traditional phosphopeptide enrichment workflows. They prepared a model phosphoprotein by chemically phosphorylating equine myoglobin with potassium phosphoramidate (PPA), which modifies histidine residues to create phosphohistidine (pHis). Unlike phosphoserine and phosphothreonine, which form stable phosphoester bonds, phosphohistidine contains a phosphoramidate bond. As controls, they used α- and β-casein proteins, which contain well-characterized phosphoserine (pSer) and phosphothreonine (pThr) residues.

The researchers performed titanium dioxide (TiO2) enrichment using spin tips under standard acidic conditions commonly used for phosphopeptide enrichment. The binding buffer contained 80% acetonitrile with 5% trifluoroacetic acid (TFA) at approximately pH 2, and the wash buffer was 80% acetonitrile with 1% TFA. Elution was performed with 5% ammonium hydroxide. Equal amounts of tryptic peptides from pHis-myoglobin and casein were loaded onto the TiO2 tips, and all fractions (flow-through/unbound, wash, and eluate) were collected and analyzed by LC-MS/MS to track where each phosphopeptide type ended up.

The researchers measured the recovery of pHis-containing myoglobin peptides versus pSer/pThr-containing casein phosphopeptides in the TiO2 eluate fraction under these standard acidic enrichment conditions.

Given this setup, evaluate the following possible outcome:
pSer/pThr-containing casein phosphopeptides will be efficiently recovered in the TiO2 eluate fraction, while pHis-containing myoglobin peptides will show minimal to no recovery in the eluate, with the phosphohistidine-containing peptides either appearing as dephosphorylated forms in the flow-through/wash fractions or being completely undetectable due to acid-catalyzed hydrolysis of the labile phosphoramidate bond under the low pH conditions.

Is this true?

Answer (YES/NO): YES